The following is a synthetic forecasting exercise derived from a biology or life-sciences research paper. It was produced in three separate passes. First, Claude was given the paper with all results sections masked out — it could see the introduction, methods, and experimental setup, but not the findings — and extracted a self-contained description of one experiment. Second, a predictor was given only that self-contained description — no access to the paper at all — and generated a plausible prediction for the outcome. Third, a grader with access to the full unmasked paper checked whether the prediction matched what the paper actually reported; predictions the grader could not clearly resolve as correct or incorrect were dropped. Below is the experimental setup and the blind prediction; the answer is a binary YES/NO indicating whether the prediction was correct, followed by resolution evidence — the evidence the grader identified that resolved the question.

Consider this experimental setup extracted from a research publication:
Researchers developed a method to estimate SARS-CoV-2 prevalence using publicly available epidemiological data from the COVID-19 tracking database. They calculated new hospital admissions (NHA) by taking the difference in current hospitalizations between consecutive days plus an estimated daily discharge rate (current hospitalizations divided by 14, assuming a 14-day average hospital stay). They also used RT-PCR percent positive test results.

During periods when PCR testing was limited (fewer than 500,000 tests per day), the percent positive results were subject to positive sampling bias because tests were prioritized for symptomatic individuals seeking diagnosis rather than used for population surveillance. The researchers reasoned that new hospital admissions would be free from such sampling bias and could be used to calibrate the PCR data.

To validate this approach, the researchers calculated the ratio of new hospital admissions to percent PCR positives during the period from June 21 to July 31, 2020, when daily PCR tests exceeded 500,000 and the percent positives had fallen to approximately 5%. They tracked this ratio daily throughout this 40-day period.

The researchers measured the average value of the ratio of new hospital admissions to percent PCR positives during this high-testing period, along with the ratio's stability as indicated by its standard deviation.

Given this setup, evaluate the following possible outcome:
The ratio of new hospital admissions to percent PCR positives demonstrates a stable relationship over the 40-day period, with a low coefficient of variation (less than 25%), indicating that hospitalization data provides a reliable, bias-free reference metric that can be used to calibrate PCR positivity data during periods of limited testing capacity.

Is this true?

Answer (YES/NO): YES